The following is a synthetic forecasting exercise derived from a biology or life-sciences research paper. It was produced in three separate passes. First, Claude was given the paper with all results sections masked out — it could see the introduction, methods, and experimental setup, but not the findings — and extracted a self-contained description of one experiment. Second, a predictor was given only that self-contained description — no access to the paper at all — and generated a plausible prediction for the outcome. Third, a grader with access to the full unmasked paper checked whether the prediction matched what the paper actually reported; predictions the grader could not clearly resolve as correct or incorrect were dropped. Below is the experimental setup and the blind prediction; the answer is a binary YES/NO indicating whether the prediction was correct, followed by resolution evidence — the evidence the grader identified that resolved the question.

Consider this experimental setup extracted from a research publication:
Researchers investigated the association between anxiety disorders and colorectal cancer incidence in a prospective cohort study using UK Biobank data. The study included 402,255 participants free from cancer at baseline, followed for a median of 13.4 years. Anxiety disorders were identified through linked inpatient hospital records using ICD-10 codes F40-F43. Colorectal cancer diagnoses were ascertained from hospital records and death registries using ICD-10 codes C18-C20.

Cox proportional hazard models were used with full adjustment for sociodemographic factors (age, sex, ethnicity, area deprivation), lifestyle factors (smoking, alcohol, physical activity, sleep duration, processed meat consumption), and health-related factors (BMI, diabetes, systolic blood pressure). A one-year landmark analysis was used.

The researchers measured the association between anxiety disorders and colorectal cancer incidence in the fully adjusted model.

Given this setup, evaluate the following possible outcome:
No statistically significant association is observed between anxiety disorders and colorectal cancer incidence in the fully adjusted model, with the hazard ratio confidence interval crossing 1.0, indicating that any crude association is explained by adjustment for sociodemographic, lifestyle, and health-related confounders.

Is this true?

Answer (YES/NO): YES